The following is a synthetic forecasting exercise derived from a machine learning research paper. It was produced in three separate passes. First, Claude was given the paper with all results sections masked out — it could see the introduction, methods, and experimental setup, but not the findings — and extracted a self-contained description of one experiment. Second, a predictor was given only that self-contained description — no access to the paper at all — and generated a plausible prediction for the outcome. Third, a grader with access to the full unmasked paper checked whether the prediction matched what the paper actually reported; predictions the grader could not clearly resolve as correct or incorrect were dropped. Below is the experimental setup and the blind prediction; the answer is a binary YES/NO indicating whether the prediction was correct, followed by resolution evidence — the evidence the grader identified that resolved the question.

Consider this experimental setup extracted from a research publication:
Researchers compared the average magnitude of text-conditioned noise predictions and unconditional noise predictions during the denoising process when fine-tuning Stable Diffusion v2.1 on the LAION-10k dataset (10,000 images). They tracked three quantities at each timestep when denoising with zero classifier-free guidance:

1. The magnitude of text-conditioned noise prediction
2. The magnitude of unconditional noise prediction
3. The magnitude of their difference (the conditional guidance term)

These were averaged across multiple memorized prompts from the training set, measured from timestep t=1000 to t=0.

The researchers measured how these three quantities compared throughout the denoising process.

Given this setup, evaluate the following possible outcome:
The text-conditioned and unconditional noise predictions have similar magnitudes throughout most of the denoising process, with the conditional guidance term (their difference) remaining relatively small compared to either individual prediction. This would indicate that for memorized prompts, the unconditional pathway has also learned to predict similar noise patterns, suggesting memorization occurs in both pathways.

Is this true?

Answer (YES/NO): NO